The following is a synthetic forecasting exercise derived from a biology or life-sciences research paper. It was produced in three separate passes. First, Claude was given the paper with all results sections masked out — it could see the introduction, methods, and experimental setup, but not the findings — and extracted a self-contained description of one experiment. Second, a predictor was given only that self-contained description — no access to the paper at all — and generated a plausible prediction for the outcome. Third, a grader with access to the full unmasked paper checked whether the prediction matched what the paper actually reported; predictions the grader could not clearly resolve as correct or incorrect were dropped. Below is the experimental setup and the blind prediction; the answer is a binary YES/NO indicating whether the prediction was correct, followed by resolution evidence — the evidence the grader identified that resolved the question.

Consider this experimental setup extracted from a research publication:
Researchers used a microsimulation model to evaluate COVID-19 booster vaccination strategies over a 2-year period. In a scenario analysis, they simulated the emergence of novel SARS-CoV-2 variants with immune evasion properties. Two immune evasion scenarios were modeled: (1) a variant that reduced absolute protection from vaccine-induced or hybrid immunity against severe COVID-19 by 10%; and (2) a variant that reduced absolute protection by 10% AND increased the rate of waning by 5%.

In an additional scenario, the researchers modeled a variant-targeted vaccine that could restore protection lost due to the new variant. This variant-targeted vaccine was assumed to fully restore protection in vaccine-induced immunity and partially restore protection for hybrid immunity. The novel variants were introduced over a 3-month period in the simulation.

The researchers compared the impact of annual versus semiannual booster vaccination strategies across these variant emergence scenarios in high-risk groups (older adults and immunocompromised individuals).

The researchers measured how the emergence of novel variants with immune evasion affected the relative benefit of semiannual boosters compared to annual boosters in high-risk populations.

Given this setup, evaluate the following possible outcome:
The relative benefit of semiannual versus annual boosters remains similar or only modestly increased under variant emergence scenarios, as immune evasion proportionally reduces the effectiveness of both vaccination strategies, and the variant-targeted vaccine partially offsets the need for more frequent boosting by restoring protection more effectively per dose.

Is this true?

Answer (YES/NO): NO